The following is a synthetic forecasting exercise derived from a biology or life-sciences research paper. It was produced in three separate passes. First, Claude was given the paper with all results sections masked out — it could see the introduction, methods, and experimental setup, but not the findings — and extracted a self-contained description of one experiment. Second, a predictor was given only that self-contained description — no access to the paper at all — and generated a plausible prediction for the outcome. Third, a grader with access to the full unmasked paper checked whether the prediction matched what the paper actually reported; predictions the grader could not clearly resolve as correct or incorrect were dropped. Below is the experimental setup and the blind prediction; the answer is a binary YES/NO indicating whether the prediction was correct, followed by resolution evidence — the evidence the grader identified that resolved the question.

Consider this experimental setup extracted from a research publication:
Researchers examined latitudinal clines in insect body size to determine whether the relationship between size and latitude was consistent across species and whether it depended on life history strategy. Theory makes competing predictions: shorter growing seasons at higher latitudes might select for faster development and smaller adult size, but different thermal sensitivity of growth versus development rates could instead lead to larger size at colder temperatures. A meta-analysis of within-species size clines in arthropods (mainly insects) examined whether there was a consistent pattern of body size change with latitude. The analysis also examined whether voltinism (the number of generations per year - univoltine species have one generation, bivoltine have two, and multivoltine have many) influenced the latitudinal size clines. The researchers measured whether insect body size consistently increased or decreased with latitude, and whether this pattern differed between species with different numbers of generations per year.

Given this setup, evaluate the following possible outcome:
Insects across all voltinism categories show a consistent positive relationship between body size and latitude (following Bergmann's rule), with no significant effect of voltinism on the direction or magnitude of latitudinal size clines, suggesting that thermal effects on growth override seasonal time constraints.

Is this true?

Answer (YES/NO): NO